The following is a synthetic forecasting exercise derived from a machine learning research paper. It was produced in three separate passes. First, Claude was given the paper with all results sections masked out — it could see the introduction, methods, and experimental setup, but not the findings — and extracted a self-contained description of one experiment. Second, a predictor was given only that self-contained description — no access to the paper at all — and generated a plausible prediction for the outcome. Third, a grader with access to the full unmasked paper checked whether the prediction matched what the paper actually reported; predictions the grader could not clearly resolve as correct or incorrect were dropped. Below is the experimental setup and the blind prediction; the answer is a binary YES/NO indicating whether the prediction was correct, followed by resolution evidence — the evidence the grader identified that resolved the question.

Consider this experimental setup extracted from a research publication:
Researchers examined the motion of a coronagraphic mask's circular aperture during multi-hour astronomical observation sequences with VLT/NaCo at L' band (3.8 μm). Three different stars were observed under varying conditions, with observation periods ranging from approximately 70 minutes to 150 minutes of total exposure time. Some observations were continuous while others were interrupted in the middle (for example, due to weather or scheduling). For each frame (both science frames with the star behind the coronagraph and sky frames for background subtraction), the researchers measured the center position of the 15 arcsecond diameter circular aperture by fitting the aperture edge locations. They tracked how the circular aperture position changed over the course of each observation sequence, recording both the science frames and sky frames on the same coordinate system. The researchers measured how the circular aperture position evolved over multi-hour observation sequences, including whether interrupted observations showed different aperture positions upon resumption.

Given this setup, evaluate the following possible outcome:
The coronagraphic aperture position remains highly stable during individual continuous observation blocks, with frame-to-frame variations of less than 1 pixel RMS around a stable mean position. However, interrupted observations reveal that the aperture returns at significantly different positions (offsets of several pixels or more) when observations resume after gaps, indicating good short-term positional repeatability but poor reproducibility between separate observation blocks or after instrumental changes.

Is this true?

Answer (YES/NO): NO